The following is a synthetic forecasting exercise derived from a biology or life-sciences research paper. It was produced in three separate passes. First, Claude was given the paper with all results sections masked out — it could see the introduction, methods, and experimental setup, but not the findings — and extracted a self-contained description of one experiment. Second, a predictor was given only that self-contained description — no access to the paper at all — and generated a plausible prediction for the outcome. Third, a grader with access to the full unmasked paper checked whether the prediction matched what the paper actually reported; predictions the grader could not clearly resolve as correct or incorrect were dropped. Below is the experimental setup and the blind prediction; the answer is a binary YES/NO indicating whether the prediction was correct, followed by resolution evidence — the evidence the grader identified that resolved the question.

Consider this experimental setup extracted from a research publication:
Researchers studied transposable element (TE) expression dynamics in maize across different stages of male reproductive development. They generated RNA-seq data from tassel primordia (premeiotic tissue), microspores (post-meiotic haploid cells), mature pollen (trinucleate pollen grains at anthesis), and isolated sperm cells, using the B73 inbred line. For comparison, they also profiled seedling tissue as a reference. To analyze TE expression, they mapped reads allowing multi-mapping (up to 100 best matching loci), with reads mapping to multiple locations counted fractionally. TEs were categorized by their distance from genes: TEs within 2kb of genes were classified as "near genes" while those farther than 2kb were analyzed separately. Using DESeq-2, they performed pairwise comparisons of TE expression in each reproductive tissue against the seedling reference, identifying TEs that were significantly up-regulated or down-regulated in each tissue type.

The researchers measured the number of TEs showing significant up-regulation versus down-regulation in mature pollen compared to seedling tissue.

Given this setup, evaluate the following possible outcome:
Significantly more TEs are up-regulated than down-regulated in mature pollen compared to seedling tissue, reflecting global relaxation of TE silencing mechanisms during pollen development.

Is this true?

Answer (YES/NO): YES